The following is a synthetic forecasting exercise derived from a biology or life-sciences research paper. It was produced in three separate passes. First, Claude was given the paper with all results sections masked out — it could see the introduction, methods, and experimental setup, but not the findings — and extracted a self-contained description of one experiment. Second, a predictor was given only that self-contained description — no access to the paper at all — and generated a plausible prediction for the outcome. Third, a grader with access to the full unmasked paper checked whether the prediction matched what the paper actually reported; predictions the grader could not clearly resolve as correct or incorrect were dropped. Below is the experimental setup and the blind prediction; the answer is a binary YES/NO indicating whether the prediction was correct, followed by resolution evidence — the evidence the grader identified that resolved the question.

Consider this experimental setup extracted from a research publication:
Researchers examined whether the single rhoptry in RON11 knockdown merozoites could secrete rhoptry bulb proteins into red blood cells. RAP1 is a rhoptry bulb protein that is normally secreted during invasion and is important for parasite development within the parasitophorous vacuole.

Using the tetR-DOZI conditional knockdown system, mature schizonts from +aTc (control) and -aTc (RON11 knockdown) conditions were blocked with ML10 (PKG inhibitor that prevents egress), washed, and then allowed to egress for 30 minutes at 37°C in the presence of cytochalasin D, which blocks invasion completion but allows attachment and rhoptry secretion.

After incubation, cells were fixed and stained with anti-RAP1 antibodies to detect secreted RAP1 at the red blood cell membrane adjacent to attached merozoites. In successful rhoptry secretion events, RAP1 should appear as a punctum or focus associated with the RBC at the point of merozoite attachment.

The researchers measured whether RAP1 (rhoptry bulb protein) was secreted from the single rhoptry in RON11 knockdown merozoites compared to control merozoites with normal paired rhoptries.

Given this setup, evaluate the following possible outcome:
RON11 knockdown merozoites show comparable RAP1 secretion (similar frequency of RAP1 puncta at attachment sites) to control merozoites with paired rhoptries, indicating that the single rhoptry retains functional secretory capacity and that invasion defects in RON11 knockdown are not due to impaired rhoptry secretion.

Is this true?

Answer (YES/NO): YES